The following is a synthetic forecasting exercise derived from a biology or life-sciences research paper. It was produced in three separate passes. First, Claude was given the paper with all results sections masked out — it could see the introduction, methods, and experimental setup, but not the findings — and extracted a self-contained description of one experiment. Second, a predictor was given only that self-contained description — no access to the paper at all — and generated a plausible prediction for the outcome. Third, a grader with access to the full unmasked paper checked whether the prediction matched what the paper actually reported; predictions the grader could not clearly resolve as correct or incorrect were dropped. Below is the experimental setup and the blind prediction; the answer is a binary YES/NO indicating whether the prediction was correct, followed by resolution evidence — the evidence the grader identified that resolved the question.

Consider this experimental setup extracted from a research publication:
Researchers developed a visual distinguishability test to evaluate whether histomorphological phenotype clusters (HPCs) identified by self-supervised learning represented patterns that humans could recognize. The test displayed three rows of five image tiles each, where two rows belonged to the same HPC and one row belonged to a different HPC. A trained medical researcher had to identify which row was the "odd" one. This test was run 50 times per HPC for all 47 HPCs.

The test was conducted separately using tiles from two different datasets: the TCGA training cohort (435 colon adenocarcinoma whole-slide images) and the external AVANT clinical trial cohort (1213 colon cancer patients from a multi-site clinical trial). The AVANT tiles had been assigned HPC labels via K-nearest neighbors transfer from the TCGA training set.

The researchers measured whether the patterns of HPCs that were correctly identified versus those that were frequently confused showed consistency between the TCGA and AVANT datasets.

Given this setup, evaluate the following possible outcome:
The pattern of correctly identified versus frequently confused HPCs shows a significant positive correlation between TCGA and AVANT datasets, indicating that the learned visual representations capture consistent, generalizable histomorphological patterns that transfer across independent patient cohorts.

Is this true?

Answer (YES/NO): YES